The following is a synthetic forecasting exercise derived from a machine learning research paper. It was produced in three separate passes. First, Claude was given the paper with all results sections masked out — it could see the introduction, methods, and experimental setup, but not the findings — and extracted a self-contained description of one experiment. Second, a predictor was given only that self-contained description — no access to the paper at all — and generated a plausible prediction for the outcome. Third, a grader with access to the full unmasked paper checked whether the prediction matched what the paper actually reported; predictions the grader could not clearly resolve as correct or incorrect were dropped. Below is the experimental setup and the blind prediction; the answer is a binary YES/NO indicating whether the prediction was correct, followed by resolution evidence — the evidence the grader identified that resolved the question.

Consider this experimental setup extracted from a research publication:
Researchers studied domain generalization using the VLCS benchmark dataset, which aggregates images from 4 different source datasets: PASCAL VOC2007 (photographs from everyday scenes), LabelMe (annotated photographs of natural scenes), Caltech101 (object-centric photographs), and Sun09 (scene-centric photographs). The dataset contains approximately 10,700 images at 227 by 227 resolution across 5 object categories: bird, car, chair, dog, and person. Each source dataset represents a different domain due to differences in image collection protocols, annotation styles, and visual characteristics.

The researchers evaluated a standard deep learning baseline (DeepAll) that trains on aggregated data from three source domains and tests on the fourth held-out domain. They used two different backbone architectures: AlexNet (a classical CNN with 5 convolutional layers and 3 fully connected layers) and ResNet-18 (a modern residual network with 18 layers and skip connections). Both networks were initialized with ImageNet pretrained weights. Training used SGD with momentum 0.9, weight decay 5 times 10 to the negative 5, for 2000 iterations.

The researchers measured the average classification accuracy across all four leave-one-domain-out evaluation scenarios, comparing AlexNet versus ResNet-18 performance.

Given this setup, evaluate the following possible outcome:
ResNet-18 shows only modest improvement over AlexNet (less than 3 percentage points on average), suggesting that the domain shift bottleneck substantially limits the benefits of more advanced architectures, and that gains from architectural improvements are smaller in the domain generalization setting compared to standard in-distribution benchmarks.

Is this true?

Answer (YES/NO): NO